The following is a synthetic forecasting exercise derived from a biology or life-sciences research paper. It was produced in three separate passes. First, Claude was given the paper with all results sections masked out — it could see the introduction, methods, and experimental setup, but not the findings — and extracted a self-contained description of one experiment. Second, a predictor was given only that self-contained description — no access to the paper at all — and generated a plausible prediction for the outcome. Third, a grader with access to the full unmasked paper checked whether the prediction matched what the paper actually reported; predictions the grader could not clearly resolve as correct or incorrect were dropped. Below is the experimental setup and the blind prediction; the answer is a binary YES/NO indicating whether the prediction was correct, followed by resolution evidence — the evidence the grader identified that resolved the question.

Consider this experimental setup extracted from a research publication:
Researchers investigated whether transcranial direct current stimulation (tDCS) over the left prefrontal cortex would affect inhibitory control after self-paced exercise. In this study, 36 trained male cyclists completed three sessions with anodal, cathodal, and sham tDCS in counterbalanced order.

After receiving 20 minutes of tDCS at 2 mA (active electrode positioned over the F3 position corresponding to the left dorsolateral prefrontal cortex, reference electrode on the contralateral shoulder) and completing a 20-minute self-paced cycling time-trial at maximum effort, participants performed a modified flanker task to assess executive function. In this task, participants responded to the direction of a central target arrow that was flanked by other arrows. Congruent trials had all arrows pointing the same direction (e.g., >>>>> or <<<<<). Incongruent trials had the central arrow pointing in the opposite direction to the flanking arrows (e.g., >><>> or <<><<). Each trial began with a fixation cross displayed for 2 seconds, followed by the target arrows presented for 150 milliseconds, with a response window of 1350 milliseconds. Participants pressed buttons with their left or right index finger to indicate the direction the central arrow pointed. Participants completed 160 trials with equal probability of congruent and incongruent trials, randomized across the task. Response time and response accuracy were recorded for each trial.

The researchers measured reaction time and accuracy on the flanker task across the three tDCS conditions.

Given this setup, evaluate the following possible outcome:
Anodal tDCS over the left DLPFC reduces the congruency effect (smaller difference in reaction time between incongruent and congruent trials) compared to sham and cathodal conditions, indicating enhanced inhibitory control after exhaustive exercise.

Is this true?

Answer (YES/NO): NO